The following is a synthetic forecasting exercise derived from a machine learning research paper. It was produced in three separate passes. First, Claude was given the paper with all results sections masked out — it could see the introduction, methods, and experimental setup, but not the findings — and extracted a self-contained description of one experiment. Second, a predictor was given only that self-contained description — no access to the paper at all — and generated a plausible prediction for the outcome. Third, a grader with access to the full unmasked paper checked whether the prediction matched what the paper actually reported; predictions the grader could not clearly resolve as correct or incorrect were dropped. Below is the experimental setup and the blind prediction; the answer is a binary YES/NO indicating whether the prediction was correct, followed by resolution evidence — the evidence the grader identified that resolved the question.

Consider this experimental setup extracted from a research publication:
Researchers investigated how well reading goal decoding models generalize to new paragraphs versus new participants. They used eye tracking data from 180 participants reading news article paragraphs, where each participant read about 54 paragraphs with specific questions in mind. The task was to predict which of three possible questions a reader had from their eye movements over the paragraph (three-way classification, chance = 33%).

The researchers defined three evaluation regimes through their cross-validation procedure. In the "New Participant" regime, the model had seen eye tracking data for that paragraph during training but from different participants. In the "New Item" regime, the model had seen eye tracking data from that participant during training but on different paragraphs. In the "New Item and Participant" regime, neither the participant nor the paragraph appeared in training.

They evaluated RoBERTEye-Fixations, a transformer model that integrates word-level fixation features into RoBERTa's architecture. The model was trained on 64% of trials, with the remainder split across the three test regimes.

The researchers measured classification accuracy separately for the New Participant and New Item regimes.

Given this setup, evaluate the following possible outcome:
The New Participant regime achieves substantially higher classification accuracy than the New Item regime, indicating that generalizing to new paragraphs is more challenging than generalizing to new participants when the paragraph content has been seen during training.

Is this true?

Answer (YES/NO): NO